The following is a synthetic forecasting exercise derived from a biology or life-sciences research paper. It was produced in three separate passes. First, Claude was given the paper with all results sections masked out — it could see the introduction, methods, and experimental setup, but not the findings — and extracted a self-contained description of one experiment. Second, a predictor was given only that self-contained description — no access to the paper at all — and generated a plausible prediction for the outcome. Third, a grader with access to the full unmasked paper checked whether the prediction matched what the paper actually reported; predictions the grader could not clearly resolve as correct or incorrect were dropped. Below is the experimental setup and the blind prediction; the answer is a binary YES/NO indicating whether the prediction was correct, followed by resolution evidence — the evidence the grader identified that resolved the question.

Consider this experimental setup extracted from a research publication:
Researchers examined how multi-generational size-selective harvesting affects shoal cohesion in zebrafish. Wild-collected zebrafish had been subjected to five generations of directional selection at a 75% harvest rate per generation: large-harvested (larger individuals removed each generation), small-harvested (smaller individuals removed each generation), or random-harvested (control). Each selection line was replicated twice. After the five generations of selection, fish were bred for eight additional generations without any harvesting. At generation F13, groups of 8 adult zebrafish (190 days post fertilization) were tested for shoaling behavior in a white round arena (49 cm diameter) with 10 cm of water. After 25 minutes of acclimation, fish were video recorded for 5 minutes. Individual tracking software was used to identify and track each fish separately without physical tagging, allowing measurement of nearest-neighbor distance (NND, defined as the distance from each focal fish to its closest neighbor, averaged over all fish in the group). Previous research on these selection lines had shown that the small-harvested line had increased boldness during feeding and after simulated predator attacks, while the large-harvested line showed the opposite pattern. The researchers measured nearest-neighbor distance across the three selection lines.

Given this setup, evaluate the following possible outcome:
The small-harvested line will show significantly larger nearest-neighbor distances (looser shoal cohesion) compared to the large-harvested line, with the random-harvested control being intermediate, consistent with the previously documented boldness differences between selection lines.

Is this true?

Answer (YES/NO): NO